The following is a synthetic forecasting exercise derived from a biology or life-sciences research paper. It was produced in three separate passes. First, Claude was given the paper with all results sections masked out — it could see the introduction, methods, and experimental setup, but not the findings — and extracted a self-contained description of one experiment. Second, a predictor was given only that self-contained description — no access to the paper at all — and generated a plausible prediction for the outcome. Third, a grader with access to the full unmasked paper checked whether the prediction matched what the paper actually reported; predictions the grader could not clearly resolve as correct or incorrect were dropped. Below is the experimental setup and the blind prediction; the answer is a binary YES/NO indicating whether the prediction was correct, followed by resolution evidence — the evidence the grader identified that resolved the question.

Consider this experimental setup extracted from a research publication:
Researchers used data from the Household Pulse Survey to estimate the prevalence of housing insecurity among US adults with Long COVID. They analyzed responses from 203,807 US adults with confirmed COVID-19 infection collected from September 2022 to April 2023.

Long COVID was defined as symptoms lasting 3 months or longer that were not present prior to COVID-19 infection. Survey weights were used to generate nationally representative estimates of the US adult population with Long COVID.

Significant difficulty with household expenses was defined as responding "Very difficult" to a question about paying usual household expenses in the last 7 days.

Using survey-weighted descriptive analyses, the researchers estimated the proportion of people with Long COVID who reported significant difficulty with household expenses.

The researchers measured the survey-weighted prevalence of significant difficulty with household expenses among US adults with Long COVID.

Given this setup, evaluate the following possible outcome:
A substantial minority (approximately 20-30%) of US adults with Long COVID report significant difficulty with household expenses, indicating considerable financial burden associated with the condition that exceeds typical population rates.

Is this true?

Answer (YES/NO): YES